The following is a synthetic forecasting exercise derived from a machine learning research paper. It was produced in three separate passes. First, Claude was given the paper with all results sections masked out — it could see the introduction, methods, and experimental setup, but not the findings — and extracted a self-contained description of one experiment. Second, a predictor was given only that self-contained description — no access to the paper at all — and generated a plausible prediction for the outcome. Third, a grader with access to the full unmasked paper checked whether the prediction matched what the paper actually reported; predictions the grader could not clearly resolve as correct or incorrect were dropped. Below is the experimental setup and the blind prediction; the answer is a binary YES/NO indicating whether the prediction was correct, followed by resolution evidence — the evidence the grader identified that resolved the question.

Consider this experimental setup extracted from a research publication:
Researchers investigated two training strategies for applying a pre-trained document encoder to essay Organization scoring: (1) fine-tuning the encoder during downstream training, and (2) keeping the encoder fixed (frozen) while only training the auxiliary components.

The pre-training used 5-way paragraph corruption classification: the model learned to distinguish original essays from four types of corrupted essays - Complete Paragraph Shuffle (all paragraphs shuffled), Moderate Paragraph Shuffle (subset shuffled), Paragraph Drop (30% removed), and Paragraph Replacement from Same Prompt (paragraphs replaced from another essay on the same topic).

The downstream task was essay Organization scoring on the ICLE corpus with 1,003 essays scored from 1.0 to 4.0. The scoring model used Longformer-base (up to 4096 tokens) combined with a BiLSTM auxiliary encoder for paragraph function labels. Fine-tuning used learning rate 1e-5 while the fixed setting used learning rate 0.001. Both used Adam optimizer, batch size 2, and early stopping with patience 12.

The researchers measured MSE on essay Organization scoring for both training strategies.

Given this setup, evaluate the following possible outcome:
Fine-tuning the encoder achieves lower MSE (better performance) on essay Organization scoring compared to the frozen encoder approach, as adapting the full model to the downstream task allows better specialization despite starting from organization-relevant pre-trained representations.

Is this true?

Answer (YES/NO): YES